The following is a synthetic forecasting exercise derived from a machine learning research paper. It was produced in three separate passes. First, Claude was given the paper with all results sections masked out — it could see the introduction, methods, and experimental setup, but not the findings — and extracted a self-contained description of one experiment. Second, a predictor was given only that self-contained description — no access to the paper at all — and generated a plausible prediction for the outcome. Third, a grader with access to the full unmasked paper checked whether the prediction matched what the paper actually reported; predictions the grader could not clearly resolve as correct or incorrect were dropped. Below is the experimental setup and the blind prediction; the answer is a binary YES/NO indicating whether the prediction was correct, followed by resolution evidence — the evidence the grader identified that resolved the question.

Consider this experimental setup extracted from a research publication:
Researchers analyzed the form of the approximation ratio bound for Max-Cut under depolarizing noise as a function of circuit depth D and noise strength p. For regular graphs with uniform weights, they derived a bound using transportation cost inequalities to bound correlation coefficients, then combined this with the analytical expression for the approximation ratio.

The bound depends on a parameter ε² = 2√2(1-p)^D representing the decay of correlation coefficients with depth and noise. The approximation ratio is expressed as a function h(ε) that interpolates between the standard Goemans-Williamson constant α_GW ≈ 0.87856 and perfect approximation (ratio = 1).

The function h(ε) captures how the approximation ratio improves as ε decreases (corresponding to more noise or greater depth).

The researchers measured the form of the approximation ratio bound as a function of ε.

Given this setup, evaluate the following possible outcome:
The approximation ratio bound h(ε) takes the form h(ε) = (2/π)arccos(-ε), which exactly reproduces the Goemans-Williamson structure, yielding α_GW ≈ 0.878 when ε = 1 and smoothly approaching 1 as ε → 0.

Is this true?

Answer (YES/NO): NO